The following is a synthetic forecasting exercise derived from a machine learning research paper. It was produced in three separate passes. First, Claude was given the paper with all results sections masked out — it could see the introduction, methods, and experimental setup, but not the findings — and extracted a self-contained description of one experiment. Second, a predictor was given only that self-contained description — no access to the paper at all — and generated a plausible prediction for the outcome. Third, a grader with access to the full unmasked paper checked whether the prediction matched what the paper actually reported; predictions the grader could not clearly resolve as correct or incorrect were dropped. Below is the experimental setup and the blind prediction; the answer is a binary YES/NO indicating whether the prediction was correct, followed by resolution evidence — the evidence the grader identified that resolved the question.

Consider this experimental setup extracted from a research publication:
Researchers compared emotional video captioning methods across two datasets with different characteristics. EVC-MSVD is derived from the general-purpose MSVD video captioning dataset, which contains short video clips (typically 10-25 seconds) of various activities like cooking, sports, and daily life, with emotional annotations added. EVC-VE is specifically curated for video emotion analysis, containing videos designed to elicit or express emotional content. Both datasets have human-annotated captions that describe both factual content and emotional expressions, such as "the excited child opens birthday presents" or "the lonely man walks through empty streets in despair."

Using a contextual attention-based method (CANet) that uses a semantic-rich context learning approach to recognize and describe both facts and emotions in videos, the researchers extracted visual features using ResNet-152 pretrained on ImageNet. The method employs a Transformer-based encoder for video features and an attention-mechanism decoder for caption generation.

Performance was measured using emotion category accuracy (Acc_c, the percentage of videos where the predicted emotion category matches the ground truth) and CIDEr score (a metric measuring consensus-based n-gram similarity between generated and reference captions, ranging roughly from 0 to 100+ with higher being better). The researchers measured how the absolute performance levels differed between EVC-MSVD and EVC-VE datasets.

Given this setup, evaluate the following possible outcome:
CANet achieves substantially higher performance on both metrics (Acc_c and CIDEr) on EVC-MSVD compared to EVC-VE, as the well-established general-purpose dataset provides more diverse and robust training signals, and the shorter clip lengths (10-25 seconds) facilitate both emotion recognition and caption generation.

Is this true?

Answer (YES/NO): YES